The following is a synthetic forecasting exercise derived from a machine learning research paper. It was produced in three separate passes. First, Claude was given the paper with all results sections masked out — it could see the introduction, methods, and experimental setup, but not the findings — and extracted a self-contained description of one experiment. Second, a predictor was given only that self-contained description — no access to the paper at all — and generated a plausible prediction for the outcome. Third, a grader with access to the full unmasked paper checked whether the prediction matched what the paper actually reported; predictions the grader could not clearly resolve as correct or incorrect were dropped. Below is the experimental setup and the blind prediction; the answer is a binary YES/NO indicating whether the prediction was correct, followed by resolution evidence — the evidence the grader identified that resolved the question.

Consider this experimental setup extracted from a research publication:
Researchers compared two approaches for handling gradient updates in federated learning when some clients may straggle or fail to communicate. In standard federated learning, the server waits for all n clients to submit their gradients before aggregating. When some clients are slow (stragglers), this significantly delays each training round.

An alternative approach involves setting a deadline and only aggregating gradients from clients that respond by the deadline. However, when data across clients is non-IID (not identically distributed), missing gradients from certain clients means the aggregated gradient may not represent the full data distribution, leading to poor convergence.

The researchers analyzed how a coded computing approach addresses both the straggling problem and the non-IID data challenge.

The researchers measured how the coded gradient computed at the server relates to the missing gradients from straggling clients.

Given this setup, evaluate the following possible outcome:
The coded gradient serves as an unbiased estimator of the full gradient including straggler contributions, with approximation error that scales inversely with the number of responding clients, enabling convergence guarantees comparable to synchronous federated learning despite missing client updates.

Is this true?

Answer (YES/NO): NO